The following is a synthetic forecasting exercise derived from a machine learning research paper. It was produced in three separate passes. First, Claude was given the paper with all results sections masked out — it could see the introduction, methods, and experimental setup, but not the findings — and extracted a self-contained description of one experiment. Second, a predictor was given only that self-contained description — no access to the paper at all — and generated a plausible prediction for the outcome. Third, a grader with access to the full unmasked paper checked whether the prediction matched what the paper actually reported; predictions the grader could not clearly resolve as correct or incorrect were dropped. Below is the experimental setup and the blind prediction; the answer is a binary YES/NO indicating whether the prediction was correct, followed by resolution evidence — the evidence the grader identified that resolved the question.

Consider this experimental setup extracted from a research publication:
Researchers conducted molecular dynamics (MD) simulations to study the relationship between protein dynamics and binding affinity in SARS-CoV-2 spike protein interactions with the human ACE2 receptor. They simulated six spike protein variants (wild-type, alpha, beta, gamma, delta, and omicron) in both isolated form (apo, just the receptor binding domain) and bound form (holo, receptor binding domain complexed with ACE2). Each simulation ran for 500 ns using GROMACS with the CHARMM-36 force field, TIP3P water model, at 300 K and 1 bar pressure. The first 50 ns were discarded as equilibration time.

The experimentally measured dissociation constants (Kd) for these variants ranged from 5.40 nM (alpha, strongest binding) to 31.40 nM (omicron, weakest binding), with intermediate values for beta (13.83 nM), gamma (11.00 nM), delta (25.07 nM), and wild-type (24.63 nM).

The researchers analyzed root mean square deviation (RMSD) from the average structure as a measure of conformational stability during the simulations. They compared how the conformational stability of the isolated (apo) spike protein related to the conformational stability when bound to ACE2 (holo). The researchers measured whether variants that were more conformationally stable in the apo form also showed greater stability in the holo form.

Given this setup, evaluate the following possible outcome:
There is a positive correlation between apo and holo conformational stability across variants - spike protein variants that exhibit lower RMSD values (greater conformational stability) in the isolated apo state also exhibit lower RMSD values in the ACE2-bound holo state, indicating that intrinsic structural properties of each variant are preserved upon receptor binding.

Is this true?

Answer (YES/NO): NO